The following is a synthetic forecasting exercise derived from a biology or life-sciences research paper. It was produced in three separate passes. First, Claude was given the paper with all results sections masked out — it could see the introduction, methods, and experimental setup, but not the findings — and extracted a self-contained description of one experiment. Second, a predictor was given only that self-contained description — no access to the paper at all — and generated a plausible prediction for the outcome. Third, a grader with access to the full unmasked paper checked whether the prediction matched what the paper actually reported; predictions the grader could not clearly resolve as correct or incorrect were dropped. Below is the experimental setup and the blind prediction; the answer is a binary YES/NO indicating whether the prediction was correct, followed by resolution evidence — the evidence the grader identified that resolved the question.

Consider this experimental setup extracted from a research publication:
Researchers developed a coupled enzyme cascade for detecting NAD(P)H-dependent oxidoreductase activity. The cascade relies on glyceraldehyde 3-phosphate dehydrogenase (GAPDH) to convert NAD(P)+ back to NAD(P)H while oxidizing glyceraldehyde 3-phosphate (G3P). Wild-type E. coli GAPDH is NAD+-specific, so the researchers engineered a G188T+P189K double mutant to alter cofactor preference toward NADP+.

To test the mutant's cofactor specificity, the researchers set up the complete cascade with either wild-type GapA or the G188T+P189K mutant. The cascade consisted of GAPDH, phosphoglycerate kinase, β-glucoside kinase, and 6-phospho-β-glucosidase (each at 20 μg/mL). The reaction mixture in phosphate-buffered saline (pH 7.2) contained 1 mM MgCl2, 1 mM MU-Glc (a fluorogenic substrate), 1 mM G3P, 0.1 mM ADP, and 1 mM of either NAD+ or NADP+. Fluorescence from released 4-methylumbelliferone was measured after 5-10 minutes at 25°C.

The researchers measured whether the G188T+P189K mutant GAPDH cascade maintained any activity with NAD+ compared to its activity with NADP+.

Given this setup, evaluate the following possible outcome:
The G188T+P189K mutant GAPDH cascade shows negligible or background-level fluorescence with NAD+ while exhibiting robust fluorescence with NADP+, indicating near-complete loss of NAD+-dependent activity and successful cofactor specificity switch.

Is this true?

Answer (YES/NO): NO